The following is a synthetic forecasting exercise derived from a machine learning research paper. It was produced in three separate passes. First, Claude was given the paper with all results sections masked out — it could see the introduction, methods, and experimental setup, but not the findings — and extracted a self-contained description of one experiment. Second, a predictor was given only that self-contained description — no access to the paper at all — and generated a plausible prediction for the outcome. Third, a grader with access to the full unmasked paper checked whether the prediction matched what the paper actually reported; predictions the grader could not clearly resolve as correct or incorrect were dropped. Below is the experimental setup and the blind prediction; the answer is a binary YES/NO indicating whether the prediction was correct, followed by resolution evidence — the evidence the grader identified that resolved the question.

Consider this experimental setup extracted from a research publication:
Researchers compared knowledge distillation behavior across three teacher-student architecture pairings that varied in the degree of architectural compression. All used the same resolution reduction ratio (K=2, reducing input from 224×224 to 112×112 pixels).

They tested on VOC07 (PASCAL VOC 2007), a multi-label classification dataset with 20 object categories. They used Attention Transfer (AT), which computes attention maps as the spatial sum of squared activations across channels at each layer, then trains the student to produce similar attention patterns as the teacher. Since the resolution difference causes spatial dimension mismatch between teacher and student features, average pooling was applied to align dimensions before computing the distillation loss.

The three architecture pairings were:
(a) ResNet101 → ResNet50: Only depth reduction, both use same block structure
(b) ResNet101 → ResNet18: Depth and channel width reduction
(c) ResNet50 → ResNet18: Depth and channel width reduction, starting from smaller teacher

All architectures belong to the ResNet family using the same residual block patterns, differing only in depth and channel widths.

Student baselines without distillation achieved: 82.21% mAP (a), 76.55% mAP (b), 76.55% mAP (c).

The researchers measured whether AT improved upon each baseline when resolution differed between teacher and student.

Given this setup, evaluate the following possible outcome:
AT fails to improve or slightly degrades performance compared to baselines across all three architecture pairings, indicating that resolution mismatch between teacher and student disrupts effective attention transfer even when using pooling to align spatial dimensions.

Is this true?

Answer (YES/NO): YES